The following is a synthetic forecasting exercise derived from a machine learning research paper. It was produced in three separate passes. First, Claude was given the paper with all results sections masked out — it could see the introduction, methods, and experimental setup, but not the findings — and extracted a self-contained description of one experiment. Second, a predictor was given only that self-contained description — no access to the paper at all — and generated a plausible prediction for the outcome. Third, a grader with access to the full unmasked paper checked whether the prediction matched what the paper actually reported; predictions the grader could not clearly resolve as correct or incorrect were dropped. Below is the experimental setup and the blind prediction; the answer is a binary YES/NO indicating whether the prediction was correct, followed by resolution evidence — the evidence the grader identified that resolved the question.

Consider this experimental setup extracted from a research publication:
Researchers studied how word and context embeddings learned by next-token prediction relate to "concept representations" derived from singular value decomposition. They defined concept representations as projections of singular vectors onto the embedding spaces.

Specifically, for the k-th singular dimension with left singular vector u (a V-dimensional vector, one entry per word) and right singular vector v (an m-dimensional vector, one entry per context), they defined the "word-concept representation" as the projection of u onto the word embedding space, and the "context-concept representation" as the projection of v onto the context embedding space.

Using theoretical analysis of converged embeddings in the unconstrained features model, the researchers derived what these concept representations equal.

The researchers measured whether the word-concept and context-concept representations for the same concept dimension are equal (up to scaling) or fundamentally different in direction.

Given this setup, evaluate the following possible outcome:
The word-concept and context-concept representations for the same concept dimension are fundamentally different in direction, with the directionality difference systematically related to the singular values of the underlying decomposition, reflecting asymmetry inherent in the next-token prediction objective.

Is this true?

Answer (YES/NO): NO